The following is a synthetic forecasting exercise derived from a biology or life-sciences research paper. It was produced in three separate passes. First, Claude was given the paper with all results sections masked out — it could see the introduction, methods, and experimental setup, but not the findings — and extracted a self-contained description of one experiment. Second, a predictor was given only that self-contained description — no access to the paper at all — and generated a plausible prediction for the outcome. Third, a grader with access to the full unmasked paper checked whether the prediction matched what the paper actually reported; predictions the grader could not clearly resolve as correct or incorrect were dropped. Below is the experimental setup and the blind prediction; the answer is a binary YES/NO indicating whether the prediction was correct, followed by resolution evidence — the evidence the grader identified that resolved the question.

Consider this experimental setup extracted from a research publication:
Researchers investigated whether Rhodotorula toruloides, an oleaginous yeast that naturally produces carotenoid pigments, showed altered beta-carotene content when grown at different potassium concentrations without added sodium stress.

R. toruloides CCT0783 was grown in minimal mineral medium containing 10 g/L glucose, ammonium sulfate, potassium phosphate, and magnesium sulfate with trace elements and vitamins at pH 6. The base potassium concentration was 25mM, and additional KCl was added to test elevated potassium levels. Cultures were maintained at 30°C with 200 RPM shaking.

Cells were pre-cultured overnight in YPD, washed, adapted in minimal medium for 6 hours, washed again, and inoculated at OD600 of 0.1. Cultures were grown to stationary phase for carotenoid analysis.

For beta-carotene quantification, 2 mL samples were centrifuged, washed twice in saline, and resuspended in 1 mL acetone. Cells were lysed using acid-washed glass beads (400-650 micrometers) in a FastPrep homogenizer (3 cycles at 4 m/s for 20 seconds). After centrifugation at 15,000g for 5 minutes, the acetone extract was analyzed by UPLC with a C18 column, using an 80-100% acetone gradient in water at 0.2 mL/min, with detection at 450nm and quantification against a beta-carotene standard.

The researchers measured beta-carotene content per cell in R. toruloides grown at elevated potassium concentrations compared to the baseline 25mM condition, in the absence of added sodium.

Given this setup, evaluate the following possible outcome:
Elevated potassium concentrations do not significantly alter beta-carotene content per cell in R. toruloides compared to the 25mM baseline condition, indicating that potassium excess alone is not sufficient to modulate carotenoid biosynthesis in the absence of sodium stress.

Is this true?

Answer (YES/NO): YES